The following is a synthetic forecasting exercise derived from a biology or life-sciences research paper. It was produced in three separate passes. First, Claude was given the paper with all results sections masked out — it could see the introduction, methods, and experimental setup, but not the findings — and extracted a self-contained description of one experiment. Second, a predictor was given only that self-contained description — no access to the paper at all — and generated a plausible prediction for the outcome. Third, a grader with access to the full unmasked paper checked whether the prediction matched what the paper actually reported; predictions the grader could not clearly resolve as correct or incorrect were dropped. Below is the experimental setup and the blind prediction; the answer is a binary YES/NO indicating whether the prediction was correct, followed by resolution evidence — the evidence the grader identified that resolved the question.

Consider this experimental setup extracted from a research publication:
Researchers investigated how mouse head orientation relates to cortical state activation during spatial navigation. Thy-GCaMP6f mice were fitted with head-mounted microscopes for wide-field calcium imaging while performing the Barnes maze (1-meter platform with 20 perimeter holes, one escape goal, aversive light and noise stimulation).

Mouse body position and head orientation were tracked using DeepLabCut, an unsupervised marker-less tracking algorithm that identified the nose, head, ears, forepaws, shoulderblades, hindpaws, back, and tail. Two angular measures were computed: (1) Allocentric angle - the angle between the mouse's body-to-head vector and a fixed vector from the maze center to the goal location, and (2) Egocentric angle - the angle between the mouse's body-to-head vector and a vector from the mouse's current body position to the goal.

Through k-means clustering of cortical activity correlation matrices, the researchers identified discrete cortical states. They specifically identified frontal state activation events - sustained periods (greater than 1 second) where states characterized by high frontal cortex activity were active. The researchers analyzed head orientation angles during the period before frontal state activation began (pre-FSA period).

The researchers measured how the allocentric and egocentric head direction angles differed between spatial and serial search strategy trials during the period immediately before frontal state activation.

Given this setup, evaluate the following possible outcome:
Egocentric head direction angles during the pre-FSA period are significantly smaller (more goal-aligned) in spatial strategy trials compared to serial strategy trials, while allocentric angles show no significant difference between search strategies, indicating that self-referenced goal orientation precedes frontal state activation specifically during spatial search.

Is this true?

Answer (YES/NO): NO